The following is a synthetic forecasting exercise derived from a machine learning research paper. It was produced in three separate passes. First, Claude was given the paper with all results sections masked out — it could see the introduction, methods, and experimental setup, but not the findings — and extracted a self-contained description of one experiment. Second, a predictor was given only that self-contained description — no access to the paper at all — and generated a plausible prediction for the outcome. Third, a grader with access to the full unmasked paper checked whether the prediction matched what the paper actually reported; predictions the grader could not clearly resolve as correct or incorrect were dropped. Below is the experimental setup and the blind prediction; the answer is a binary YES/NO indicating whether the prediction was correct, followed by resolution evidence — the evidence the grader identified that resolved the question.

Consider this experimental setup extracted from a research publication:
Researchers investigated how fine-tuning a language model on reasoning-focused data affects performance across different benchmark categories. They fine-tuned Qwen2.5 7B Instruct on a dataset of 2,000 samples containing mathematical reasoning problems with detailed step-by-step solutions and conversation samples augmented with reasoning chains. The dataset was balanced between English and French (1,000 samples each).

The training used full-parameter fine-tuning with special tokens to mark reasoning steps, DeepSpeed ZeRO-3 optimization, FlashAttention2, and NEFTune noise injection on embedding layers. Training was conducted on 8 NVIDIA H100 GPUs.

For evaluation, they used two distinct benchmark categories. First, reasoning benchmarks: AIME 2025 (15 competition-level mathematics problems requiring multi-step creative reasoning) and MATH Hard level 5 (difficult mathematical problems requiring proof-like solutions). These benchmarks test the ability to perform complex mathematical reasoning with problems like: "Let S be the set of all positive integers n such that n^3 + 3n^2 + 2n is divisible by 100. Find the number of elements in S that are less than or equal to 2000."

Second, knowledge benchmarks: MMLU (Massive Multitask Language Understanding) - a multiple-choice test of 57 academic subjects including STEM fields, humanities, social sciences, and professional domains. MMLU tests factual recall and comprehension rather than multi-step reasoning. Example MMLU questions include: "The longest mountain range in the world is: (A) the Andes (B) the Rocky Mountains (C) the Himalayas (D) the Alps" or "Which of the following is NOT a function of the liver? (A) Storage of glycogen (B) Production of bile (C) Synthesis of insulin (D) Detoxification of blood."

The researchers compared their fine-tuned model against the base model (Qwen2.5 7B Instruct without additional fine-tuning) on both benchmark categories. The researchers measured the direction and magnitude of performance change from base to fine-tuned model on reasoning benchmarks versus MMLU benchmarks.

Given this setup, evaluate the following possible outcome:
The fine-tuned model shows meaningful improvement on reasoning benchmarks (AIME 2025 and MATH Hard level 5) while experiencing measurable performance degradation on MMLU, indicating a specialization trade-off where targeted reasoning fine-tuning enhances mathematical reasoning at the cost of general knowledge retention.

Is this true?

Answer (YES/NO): YES